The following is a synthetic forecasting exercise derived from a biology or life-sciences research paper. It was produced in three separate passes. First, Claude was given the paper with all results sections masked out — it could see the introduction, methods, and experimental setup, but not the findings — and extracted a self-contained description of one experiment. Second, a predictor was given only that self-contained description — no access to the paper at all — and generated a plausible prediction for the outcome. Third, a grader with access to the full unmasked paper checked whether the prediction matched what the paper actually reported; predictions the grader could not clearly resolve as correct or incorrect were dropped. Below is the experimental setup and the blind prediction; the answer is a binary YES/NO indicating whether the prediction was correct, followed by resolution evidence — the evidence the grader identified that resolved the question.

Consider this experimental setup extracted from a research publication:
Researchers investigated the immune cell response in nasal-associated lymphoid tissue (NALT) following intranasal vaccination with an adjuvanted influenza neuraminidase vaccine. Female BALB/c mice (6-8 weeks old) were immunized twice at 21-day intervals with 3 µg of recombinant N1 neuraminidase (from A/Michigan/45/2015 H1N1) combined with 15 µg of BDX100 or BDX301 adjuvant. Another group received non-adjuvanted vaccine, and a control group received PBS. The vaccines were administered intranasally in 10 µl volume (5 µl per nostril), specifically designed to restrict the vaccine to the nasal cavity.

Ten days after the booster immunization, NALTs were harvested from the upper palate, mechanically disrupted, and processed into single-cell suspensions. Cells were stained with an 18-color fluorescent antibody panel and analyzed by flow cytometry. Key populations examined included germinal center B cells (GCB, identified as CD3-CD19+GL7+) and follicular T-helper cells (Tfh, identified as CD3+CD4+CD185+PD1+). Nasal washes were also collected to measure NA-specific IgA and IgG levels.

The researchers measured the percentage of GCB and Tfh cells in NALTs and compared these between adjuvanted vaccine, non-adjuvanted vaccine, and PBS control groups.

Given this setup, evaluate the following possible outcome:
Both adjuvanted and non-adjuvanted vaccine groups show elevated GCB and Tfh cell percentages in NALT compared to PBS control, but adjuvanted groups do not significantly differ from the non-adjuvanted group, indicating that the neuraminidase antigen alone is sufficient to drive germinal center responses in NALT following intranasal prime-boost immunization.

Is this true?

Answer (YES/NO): NO